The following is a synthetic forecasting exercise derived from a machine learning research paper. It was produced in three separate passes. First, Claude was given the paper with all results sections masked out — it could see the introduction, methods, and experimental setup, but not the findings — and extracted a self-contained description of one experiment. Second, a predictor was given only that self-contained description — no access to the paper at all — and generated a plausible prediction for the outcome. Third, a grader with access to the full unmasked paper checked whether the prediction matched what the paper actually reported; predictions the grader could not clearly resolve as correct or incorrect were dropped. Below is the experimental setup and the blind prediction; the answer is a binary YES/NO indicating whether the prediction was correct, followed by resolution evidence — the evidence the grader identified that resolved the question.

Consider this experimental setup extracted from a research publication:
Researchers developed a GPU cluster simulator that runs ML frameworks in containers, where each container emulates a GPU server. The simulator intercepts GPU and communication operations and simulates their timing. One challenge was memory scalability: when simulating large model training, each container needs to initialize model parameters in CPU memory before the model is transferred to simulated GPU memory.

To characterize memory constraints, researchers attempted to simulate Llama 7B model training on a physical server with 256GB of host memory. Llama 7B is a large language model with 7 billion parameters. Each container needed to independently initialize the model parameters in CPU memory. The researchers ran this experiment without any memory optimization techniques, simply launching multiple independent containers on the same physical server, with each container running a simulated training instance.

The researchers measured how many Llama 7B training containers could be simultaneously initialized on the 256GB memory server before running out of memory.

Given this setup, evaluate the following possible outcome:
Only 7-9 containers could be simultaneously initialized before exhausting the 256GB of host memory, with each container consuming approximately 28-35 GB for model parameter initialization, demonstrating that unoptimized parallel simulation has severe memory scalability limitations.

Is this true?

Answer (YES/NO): YES